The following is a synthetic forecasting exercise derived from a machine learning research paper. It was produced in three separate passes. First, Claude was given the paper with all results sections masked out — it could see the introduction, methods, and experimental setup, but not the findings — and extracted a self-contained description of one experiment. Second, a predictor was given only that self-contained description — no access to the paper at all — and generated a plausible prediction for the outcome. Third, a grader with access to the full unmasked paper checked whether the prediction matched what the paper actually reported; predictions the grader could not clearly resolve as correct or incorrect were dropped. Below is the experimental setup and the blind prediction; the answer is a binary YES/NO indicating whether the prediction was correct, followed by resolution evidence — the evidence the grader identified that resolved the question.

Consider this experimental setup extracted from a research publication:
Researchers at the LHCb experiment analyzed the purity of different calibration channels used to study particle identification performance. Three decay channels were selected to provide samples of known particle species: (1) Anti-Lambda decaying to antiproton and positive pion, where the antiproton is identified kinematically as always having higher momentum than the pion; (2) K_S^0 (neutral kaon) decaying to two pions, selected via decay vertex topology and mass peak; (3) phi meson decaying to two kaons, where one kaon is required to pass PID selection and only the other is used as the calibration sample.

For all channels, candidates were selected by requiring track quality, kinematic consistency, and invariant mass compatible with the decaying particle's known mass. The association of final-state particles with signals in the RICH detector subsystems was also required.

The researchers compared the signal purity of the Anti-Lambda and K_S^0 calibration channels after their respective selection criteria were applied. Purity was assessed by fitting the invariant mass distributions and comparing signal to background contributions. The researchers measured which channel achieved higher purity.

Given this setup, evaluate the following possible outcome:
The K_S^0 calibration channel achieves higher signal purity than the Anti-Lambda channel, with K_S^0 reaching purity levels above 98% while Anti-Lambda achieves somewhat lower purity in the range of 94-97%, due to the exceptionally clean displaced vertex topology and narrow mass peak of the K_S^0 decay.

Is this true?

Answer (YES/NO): NO